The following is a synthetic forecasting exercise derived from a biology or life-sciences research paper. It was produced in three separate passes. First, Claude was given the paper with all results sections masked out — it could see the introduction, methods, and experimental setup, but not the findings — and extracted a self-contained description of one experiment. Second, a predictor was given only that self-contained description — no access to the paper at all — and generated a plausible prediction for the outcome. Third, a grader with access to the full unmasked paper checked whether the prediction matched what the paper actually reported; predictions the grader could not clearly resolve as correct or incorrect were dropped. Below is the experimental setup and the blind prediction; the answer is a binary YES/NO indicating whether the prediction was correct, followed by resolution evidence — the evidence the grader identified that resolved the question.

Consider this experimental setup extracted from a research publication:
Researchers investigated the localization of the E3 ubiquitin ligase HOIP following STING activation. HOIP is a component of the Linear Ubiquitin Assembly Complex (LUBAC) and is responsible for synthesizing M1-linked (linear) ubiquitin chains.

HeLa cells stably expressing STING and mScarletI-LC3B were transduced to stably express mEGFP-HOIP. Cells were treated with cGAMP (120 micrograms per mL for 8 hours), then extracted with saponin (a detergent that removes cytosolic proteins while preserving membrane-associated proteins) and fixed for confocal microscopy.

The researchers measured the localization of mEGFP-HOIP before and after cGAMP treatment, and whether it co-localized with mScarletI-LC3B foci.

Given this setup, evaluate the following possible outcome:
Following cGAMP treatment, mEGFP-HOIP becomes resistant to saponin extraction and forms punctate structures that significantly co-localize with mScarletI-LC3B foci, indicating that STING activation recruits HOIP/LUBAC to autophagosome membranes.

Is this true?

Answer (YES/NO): NO